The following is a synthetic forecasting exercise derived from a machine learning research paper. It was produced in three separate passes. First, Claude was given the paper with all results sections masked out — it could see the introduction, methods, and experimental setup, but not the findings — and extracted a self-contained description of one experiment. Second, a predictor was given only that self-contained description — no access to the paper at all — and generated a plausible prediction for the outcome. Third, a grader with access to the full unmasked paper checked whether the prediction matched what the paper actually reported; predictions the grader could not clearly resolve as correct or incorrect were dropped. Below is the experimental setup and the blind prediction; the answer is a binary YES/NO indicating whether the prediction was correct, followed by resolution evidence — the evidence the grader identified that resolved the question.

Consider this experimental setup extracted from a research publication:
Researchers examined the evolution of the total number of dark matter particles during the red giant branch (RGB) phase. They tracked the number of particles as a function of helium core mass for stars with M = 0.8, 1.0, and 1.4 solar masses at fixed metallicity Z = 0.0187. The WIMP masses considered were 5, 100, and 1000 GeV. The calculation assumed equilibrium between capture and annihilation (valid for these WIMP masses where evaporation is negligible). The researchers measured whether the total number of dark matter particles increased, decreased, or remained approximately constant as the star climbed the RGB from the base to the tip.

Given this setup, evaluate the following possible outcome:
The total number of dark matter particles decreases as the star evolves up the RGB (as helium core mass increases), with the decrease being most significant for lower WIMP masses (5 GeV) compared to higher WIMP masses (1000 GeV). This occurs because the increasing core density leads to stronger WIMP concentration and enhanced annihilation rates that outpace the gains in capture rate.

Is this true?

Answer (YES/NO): NO